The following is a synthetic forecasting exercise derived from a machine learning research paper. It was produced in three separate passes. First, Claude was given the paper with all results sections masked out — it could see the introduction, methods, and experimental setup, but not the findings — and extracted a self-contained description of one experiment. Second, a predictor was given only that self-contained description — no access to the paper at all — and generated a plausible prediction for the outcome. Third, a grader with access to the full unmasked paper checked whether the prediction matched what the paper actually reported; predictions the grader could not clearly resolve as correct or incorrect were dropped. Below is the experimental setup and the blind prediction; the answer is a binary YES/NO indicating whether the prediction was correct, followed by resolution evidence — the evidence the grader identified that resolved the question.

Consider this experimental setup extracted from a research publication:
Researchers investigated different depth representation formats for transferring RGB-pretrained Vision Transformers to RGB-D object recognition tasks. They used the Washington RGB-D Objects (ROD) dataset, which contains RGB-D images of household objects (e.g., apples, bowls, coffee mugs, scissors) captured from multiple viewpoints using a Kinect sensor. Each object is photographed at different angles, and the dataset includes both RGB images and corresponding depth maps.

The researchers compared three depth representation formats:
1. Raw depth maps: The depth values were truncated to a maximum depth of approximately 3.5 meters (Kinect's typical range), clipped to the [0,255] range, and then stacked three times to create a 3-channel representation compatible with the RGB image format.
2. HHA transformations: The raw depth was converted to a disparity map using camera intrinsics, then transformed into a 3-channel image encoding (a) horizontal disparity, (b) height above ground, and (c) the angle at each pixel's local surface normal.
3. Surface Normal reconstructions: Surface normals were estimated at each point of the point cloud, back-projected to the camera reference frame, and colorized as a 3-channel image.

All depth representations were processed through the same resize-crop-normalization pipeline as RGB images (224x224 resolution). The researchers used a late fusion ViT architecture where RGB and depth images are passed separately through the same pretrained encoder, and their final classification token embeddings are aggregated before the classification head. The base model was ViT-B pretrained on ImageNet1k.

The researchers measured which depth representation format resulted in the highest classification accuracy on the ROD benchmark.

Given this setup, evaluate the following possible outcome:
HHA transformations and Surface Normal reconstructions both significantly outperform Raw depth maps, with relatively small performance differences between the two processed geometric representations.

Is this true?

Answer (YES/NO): NO